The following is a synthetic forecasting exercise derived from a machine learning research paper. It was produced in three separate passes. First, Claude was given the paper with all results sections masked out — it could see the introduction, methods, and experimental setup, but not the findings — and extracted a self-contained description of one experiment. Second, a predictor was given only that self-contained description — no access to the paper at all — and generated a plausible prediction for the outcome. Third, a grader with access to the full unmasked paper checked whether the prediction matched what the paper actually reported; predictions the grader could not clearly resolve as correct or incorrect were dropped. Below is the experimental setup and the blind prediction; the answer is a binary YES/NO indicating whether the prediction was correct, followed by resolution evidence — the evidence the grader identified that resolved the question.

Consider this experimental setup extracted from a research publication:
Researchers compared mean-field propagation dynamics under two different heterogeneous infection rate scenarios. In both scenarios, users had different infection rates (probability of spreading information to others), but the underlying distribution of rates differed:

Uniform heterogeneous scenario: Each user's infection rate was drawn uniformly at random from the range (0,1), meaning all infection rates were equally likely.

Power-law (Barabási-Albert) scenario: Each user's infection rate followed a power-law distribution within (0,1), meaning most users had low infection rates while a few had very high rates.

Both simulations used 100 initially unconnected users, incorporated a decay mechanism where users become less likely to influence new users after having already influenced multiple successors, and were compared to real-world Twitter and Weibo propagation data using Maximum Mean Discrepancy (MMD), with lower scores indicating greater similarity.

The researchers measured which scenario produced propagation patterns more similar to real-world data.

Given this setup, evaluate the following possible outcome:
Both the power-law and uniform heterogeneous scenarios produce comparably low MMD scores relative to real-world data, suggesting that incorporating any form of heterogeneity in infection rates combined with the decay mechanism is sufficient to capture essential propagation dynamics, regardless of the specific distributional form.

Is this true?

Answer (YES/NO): NO